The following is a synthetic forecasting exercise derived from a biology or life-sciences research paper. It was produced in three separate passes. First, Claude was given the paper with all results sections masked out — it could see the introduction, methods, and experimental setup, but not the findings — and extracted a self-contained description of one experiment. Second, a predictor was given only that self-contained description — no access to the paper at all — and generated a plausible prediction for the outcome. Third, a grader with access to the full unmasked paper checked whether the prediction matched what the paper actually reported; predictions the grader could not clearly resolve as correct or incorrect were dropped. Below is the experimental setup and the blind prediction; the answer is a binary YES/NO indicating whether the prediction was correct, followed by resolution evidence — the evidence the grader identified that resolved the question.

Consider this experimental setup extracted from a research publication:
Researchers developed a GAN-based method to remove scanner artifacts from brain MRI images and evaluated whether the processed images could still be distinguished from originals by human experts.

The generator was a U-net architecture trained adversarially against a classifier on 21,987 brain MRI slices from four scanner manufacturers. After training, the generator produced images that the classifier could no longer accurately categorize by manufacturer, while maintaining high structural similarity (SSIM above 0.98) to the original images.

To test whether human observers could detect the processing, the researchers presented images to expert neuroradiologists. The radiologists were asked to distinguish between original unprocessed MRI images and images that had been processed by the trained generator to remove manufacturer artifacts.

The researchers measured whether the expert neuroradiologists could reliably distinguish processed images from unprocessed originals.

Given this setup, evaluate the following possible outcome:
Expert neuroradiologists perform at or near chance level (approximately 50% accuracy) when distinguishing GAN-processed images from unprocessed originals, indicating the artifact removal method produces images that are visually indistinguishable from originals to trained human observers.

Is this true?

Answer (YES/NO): YES